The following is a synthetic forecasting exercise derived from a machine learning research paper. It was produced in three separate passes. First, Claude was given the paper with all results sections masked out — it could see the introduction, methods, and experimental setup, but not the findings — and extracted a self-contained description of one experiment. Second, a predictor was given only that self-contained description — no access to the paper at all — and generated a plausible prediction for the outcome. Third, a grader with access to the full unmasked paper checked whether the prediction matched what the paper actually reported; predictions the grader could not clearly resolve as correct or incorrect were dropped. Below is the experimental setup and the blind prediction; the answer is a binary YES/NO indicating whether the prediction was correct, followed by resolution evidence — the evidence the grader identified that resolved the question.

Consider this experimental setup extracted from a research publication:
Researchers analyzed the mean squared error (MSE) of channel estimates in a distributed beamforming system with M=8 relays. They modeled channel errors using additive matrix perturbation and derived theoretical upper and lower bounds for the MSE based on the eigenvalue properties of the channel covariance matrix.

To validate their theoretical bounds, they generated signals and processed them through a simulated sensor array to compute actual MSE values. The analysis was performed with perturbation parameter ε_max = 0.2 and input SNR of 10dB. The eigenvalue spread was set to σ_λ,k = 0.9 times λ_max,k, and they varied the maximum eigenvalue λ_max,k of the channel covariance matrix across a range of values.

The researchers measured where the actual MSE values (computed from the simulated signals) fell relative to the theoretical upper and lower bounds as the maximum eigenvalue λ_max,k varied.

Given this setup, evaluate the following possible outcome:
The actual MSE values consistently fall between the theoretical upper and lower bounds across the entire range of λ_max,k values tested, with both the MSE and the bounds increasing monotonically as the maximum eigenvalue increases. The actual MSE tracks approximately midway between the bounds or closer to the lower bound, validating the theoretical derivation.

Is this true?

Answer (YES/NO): NO